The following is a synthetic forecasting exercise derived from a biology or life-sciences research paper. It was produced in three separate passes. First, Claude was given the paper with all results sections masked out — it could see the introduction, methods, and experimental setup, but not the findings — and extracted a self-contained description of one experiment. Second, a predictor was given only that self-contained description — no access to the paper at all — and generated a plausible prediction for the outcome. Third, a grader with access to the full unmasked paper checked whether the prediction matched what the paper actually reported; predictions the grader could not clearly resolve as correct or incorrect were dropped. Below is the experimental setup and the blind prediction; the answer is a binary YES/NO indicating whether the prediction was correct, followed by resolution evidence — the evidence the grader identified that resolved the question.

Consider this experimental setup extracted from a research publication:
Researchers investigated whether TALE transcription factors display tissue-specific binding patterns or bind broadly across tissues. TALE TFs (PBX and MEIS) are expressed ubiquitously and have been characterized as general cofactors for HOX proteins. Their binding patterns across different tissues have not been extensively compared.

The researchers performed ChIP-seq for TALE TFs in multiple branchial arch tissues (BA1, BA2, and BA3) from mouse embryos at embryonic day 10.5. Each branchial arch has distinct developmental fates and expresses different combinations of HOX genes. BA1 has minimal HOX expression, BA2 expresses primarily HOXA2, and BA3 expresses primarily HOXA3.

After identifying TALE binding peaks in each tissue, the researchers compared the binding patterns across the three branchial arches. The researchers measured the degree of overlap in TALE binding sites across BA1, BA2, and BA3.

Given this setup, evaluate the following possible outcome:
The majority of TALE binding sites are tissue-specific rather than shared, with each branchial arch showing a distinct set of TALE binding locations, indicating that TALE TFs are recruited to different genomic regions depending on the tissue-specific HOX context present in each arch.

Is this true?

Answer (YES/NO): NO